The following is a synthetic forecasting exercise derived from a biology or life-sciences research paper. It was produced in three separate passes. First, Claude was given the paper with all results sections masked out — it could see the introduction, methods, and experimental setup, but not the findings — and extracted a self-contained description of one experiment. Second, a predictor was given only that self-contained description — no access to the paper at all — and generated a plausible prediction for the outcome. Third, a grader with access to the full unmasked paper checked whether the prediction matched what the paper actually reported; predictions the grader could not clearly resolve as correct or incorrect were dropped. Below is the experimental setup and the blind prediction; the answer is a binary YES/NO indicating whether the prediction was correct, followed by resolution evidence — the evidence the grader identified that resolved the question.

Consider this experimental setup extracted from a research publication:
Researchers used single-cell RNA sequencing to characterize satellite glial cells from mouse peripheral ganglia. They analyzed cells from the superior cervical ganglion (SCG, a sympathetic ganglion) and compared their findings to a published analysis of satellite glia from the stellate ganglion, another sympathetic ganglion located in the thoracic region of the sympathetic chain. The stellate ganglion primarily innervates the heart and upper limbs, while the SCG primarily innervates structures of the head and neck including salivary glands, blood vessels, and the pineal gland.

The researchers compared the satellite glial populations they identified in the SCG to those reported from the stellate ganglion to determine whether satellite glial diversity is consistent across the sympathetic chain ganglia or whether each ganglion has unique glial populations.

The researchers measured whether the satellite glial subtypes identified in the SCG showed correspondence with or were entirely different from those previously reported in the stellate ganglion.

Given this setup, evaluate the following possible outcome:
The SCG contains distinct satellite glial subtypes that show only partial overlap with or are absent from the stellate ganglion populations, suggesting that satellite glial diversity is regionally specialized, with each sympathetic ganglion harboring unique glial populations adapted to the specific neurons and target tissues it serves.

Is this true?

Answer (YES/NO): NO